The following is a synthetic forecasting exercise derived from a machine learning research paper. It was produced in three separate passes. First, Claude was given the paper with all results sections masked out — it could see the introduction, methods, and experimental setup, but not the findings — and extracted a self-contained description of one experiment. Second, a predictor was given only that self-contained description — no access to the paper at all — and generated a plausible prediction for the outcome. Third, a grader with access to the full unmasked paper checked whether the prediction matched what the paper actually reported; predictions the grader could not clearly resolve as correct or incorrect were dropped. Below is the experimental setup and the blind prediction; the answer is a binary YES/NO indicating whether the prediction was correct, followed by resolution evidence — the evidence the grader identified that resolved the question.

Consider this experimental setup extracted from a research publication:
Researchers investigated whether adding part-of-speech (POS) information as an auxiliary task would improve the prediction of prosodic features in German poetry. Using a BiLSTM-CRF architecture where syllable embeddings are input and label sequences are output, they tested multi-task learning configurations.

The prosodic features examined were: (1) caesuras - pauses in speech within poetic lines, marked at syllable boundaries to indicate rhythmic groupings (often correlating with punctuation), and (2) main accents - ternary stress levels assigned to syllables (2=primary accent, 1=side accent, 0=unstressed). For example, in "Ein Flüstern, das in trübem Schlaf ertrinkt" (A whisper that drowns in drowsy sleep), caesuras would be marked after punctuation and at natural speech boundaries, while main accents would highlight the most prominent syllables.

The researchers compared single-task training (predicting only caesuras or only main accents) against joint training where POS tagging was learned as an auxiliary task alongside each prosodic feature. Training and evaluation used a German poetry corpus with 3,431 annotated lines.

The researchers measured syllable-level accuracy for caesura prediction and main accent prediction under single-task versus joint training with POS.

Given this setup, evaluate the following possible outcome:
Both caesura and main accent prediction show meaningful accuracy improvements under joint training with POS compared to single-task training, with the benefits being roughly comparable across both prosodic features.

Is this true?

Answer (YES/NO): YES